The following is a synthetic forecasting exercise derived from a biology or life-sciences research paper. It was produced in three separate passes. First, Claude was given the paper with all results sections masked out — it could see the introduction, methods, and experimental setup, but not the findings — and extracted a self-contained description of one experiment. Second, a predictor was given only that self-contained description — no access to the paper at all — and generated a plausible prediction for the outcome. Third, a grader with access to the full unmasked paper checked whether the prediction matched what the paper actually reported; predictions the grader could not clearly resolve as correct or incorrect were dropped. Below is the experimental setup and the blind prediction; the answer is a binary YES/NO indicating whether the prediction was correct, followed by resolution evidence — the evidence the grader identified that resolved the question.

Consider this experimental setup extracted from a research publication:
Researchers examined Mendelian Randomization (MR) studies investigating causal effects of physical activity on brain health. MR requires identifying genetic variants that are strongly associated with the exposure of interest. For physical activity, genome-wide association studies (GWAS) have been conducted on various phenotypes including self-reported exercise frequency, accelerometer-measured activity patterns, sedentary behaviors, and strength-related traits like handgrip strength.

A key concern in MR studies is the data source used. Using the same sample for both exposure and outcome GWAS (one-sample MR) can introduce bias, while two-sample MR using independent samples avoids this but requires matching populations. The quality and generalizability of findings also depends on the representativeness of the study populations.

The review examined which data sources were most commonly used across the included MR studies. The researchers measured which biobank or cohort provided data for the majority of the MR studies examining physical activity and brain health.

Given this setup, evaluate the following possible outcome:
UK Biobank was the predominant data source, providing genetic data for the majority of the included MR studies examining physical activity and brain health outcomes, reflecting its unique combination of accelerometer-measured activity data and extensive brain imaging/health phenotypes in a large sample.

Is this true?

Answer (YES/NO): YES